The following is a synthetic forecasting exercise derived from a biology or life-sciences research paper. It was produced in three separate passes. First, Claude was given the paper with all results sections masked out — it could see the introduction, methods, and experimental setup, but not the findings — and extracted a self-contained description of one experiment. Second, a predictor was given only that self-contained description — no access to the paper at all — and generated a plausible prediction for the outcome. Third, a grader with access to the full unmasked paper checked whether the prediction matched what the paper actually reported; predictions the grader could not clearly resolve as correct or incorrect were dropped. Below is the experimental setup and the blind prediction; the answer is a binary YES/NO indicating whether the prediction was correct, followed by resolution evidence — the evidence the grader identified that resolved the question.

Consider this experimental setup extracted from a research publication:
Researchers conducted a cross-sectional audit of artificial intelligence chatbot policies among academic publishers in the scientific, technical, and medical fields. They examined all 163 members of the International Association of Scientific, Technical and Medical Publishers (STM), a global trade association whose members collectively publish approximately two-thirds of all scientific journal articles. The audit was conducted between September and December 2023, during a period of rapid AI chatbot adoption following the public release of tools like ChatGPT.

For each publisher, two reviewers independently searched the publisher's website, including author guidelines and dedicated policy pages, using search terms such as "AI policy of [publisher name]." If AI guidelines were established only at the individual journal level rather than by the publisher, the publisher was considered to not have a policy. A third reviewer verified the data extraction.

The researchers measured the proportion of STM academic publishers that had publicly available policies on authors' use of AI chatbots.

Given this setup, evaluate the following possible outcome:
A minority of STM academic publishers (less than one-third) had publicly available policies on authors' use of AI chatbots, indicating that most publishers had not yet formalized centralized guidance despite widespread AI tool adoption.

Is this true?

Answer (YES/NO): NO